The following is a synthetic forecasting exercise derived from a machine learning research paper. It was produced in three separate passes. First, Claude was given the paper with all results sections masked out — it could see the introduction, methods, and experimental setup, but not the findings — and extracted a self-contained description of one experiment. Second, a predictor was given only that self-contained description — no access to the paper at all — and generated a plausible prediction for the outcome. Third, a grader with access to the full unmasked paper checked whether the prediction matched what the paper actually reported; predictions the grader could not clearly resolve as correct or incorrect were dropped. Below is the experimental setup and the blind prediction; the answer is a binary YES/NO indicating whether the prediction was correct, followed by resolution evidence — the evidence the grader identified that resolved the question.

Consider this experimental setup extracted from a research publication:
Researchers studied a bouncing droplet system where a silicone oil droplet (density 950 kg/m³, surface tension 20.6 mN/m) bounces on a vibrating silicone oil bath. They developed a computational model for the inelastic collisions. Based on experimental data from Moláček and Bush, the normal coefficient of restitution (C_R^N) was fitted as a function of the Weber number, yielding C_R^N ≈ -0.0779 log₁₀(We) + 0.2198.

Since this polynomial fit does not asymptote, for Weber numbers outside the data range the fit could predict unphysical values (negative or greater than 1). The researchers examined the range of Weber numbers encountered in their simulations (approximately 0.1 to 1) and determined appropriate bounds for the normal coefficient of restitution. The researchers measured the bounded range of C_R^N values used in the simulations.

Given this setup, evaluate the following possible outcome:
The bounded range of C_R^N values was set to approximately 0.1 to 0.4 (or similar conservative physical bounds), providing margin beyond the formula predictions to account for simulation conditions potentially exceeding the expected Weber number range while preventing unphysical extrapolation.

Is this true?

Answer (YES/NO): NO